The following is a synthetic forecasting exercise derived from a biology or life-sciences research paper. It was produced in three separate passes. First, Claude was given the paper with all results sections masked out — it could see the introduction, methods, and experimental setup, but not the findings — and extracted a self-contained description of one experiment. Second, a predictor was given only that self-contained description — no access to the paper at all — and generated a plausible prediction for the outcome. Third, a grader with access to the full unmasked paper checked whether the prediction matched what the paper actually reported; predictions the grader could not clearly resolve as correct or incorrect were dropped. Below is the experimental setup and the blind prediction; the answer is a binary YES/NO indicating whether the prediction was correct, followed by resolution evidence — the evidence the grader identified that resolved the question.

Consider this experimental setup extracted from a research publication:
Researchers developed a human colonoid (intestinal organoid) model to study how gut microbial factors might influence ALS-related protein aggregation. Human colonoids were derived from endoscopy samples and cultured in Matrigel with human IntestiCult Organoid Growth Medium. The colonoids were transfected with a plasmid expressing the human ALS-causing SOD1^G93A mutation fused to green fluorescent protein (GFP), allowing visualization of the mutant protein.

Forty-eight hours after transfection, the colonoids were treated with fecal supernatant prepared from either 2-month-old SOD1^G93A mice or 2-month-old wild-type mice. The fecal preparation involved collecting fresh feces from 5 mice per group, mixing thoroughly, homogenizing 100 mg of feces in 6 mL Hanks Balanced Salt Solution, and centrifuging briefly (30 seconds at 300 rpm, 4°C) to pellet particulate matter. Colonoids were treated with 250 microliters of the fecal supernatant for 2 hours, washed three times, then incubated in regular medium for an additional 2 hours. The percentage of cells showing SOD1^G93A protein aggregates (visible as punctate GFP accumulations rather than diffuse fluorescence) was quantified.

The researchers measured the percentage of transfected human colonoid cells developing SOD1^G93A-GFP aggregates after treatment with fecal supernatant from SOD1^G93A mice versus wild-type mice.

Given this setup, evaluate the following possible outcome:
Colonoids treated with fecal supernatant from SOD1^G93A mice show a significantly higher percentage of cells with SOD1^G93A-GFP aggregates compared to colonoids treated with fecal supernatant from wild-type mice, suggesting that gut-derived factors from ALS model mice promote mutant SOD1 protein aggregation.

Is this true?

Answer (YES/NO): YES